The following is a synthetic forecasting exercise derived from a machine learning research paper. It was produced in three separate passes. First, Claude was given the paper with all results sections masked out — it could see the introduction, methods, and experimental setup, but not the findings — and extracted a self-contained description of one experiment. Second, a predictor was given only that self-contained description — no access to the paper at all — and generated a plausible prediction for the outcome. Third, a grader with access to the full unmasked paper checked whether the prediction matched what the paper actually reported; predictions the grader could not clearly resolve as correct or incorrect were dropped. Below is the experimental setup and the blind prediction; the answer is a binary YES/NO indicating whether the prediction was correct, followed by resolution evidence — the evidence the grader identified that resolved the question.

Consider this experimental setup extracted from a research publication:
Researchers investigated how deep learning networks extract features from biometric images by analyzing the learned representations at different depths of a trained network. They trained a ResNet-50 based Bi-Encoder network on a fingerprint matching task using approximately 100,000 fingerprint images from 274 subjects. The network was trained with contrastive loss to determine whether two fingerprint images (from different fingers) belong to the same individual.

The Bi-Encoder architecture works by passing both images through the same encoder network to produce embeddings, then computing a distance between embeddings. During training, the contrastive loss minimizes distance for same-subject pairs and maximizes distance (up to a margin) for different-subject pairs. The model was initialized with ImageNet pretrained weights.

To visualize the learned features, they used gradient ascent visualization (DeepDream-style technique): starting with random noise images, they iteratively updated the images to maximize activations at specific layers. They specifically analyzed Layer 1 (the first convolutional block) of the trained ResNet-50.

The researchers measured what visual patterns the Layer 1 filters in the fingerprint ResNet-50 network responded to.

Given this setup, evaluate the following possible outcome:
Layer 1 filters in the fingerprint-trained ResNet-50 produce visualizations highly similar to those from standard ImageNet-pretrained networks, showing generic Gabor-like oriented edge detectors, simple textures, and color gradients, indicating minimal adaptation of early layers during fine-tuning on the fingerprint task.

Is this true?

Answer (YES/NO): NO